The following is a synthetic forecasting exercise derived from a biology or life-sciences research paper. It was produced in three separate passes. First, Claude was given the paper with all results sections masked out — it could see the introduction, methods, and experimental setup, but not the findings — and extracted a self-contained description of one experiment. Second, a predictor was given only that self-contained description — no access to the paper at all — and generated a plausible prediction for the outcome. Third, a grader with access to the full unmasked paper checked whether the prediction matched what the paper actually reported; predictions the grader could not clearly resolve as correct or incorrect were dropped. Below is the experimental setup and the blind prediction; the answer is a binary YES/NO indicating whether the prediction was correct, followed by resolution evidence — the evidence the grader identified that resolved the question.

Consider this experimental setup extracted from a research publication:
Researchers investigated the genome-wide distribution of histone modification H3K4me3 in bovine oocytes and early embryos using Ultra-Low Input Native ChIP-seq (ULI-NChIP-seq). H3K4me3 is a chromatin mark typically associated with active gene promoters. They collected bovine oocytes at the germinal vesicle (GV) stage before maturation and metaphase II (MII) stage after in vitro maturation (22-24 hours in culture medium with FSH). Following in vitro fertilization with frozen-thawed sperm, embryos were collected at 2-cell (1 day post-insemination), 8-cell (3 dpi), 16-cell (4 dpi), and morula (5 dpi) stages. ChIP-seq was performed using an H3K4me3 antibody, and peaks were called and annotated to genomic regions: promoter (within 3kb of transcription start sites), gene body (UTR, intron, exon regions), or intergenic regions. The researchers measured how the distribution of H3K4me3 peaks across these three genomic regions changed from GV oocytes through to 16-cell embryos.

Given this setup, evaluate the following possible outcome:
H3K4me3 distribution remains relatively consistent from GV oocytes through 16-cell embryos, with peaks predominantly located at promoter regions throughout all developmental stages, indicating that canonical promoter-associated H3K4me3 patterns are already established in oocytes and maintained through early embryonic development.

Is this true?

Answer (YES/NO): NO